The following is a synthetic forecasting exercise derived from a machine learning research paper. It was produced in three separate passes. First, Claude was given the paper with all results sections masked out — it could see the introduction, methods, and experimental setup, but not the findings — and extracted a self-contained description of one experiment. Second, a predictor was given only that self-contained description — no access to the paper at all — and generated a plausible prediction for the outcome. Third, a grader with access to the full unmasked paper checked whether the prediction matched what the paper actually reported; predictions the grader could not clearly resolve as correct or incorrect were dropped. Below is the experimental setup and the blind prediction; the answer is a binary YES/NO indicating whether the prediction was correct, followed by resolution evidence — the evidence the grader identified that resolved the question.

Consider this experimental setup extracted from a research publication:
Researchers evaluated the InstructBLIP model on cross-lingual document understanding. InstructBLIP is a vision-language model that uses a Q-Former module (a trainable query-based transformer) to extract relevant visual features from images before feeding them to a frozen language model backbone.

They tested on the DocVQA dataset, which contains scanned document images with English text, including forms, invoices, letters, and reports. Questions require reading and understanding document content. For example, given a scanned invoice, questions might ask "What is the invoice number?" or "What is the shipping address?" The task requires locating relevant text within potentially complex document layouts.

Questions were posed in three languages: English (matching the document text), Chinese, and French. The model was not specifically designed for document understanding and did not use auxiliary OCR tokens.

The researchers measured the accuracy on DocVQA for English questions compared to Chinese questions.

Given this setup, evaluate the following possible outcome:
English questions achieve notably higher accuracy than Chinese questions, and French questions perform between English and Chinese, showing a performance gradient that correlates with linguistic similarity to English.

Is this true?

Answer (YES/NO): YES